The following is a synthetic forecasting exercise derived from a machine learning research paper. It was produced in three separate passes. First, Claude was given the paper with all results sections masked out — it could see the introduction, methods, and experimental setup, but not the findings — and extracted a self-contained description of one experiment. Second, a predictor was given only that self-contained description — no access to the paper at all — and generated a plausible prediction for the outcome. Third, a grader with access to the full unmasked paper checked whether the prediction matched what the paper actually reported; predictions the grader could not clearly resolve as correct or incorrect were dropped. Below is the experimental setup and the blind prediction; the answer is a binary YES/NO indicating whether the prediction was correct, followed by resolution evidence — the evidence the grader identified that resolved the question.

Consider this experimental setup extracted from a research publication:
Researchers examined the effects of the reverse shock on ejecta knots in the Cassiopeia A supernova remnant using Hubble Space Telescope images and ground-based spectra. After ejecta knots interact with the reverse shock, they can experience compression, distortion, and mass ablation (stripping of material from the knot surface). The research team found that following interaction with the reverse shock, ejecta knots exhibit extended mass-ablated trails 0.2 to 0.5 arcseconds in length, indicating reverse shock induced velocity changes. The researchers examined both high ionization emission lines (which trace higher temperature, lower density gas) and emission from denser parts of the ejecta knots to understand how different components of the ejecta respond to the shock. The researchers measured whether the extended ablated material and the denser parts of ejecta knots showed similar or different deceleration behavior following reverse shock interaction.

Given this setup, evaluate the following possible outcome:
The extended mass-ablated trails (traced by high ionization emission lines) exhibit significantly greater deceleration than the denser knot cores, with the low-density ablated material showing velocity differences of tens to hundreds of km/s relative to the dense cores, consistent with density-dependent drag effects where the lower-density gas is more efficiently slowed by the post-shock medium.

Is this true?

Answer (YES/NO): YES